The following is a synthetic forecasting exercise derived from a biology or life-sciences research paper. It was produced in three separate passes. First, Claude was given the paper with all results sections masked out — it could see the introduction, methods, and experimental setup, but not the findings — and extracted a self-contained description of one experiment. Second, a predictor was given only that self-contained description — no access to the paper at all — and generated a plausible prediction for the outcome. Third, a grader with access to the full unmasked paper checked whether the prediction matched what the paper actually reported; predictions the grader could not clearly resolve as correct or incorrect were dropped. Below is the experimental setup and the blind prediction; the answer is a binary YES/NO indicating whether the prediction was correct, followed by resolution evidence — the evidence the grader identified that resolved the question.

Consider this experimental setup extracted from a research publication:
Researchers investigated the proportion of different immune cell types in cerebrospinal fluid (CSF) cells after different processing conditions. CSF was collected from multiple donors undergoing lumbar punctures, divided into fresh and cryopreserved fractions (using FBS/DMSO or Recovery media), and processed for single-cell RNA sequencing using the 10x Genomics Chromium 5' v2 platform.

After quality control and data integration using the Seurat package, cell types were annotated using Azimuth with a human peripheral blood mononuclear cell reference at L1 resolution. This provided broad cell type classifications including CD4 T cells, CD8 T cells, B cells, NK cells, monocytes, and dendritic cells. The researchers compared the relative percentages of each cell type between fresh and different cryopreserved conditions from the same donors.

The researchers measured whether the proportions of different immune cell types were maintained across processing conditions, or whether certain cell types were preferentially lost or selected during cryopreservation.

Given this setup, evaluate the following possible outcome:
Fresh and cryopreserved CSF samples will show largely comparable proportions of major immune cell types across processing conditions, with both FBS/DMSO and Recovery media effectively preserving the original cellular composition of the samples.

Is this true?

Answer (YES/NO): YES